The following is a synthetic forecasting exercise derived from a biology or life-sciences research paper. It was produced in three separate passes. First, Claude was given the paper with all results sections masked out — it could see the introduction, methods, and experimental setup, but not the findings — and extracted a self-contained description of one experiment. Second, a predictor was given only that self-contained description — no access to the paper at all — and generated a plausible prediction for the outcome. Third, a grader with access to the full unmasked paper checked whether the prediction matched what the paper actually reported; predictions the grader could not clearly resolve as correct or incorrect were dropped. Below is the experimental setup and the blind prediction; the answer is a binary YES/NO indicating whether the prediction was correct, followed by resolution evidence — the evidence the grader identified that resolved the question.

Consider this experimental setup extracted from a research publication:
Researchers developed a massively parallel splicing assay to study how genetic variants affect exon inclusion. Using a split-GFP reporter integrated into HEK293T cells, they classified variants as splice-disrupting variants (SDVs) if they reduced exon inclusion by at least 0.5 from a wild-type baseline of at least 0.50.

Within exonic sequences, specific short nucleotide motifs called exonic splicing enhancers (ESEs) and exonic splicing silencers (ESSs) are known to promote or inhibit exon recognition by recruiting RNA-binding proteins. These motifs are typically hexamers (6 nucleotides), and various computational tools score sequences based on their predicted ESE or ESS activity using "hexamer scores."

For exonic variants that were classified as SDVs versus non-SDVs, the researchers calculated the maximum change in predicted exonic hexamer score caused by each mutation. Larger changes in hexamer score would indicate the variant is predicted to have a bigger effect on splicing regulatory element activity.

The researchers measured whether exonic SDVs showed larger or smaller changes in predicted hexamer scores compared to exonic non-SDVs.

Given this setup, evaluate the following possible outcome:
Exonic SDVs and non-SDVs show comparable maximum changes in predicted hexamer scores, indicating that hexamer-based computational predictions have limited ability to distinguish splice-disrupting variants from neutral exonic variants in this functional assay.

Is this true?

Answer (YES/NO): NO